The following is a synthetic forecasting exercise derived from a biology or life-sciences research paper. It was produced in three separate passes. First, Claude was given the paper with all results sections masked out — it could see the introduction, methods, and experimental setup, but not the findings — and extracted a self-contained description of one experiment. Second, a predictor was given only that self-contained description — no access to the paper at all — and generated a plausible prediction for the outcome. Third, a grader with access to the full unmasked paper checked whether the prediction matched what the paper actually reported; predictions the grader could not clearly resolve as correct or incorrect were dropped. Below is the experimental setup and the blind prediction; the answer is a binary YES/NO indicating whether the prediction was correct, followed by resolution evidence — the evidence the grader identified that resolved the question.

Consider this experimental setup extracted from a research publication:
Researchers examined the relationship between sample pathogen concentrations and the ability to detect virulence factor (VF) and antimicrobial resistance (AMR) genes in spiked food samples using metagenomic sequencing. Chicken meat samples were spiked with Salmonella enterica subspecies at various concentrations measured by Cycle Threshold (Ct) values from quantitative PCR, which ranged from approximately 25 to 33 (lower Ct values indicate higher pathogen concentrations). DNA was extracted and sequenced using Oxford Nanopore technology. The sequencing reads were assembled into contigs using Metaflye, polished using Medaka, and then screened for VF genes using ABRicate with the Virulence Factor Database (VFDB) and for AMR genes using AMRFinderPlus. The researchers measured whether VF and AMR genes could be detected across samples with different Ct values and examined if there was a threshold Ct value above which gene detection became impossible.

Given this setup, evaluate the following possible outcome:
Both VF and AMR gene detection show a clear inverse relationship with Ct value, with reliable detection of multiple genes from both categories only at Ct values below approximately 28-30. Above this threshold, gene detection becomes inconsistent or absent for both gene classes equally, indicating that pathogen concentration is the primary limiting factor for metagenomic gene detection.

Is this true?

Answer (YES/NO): NO